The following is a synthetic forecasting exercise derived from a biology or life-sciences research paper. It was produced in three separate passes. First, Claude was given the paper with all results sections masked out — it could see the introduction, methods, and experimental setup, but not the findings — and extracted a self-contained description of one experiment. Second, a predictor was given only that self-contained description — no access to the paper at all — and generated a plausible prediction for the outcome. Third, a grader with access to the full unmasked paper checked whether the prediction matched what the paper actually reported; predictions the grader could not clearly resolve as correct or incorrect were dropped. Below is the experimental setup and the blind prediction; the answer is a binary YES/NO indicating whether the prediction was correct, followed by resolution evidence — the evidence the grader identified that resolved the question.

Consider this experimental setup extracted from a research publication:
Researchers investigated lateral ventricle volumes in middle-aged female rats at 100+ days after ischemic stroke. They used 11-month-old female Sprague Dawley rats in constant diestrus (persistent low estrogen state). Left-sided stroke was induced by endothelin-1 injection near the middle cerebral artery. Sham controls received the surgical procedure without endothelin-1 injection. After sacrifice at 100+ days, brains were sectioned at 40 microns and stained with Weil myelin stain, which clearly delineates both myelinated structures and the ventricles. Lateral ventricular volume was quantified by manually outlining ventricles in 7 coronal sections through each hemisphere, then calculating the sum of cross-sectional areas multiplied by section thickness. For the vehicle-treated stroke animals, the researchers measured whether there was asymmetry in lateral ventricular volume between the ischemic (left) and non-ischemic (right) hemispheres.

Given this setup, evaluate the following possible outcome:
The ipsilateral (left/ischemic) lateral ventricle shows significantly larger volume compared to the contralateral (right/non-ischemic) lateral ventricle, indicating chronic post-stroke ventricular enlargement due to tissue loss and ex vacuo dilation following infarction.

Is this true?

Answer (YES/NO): YES